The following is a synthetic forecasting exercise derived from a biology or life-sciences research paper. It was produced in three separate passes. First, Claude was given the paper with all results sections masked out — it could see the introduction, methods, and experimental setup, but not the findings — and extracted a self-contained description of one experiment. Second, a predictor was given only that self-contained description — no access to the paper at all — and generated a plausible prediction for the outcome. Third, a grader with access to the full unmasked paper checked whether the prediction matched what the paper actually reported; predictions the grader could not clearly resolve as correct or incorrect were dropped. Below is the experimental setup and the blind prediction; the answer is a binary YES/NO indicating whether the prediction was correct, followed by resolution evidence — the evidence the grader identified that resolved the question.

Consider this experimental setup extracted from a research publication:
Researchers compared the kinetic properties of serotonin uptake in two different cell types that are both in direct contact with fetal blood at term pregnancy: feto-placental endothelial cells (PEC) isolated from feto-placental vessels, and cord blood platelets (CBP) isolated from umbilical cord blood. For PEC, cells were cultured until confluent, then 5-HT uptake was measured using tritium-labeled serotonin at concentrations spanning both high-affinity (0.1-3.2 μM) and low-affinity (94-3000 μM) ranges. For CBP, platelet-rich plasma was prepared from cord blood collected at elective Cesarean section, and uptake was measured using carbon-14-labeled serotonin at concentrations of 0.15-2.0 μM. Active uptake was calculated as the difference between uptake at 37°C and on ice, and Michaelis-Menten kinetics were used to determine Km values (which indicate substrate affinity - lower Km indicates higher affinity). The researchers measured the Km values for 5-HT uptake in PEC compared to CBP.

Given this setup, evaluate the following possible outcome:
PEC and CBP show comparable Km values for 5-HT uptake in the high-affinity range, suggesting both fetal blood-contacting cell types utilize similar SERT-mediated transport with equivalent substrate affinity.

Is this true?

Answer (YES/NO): NO